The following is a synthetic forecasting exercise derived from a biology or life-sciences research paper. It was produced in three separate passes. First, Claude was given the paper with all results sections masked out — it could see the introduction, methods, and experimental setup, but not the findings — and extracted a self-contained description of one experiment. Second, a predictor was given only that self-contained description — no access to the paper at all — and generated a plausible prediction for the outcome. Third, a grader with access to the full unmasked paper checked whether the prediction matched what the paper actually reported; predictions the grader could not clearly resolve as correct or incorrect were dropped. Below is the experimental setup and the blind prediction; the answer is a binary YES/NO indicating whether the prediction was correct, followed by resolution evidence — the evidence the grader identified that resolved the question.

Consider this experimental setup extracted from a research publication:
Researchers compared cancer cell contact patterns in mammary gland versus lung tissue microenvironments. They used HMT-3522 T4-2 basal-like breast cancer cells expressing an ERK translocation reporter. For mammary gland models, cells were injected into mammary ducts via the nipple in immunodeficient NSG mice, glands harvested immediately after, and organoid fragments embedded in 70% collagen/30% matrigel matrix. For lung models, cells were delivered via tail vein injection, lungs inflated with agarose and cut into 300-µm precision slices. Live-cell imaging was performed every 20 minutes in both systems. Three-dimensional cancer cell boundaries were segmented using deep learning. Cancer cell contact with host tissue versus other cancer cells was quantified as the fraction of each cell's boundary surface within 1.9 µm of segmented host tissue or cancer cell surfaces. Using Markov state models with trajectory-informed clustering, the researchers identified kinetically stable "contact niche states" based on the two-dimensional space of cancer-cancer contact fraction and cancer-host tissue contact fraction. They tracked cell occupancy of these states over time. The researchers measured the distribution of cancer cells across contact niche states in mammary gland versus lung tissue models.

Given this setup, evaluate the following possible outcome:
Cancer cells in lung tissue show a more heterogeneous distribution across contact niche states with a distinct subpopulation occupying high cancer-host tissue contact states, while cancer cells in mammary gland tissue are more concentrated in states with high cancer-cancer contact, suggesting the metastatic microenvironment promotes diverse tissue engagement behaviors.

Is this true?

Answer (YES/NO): YES